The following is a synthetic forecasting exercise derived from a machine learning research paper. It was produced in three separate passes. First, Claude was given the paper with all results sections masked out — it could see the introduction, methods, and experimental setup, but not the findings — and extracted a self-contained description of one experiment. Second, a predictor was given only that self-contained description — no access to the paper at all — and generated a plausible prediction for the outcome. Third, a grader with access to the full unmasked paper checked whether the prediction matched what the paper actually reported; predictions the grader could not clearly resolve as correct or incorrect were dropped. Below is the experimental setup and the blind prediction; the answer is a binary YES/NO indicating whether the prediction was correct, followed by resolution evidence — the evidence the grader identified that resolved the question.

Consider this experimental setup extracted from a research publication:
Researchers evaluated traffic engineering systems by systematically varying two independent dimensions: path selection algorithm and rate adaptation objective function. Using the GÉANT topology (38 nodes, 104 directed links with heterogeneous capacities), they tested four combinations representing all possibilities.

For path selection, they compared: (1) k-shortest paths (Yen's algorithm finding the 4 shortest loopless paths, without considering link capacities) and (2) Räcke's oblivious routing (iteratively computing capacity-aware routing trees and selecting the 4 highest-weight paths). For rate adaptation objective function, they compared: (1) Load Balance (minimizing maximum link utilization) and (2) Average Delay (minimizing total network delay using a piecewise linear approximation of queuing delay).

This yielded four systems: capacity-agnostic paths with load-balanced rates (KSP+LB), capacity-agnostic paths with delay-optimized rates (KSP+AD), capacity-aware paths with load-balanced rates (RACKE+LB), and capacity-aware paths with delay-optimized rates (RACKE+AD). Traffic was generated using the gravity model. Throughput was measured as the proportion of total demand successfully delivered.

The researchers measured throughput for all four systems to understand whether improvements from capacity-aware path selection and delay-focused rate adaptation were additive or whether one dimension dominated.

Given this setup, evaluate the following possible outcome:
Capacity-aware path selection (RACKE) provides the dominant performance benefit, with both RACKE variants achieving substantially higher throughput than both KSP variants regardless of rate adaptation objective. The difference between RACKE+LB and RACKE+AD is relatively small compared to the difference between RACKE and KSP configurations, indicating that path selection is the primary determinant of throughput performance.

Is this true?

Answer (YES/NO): NO